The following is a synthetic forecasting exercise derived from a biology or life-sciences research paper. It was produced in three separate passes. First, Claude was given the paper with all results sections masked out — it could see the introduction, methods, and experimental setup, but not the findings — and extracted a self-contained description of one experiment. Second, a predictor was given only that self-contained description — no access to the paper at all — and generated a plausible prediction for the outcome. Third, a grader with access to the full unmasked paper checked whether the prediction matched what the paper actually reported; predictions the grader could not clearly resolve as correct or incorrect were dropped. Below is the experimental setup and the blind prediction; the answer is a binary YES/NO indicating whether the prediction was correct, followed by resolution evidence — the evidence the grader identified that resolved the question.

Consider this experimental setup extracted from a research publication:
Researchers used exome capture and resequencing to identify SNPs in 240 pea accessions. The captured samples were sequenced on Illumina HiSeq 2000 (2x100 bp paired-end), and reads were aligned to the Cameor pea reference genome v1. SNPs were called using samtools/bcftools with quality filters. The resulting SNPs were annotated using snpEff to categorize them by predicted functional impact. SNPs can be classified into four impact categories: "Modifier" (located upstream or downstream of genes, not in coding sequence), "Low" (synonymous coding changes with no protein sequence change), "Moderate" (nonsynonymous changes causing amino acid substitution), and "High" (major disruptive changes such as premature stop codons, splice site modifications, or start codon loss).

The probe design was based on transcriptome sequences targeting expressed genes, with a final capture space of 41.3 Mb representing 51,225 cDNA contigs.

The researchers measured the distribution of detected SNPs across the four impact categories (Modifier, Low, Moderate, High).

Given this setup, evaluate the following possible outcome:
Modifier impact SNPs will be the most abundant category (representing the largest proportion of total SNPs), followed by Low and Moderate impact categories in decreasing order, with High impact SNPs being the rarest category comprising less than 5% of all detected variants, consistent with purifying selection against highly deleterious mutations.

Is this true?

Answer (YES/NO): YES